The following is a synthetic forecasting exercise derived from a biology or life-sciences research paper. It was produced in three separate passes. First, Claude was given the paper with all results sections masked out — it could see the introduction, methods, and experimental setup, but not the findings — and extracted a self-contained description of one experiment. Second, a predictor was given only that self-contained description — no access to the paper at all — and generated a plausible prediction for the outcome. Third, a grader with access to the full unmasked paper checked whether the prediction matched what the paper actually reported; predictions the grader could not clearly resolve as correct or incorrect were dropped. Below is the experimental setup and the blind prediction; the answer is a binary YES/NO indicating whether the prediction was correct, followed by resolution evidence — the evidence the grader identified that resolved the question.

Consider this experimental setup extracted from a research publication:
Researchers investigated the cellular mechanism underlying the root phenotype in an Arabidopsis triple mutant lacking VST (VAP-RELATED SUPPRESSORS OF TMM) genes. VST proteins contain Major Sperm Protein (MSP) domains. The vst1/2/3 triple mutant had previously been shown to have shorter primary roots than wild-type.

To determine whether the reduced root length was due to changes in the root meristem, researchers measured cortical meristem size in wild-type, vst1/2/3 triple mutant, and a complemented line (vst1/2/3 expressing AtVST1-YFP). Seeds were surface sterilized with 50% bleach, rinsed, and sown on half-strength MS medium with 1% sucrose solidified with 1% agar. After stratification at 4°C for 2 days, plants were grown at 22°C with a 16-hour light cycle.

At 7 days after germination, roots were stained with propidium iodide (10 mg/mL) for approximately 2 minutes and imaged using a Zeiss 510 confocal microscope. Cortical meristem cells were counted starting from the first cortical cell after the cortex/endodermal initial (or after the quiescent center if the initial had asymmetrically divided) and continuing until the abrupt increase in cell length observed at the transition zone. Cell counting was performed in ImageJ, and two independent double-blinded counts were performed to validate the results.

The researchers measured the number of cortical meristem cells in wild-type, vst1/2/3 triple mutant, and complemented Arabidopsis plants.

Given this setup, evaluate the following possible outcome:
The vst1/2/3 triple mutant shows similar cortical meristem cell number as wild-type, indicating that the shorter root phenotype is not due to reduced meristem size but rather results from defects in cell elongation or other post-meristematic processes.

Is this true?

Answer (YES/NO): NO